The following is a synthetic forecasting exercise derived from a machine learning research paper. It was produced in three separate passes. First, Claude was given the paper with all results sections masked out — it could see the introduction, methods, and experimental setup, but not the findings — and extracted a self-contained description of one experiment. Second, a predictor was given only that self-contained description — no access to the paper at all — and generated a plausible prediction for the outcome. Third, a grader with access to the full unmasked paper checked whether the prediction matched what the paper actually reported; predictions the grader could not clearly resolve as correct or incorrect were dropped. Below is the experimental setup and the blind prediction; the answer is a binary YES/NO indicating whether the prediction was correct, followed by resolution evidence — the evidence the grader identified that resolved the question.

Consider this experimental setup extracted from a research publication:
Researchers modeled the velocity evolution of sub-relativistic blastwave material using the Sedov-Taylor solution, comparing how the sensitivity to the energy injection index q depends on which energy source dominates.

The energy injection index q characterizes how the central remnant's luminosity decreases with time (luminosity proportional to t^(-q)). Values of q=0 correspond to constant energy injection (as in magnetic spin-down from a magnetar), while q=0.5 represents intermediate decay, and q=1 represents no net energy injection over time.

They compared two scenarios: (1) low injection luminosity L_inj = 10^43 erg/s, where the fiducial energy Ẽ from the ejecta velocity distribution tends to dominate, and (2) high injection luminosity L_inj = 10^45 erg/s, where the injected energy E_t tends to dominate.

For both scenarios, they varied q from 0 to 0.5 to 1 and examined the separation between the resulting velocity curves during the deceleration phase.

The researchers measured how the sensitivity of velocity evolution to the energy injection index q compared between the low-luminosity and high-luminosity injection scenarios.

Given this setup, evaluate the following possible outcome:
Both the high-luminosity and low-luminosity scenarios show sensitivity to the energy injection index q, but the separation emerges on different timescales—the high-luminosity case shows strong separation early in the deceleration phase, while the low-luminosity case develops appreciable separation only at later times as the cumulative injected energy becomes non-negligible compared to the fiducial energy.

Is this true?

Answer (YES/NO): NO